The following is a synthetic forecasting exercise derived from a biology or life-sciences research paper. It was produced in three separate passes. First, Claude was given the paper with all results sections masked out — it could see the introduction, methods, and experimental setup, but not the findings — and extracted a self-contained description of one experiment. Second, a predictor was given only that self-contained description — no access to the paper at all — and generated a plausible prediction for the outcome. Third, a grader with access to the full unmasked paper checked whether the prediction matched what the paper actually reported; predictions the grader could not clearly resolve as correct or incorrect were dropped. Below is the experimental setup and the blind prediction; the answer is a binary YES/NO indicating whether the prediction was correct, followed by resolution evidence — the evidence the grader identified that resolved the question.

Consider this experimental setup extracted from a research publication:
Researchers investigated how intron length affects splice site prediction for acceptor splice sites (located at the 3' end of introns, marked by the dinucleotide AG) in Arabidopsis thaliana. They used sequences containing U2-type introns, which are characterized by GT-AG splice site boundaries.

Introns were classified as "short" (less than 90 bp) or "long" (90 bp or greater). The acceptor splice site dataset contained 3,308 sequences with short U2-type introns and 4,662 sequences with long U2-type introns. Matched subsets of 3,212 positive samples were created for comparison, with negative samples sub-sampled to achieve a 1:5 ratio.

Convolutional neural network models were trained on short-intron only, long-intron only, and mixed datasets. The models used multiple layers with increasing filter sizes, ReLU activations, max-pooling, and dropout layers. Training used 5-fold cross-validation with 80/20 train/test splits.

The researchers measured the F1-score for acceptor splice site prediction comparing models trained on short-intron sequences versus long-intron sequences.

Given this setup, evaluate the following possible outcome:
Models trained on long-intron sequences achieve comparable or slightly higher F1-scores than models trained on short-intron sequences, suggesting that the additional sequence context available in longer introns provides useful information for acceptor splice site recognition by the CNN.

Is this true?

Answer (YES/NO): NO